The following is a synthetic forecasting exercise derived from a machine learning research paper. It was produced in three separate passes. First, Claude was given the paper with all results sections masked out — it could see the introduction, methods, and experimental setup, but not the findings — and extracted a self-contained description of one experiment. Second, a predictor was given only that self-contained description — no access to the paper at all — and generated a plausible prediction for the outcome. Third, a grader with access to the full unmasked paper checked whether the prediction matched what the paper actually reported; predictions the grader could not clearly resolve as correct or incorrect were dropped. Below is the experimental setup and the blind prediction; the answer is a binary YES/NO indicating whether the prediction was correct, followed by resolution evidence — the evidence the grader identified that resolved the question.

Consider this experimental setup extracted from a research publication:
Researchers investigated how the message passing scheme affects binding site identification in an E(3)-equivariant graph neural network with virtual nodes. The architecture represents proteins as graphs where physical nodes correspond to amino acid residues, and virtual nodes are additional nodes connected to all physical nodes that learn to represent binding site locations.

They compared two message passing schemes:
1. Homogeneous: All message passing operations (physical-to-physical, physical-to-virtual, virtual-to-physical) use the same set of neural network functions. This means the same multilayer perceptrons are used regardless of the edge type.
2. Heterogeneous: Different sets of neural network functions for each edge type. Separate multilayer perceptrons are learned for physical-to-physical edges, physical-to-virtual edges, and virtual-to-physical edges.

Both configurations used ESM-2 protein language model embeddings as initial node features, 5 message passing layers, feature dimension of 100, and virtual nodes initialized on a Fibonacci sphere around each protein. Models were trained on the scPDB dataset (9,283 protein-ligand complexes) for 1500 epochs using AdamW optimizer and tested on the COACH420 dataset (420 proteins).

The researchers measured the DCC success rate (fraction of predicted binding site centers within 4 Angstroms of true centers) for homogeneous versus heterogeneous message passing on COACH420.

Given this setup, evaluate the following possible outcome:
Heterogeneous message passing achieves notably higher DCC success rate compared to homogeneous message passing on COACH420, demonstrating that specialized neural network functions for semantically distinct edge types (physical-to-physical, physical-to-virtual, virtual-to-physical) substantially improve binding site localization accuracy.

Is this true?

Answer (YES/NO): YES